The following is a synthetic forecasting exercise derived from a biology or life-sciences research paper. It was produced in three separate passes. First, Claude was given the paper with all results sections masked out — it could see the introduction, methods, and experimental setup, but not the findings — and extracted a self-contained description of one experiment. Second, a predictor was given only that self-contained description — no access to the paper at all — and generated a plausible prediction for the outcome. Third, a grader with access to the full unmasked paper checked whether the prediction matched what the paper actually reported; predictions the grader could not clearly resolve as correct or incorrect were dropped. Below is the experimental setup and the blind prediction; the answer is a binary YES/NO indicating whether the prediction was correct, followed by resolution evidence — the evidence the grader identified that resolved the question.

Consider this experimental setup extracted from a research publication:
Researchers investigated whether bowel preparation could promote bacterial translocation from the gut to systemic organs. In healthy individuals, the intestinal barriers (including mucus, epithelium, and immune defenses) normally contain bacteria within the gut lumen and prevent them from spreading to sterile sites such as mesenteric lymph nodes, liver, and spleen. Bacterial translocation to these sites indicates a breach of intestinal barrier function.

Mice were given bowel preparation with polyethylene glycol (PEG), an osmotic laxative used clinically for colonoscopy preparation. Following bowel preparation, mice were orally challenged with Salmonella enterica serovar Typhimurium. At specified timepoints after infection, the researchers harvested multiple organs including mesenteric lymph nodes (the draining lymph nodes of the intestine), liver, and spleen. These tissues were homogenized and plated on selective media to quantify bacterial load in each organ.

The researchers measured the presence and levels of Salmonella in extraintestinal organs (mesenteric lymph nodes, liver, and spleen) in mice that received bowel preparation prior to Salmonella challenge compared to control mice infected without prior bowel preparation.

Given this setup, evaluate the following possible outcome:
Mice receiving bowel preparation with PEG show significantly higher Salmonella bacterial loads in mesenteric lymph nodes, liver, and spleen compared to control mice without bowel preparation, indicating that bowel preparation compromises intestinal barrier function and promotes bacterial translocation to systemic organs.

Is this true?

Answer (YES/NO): YES